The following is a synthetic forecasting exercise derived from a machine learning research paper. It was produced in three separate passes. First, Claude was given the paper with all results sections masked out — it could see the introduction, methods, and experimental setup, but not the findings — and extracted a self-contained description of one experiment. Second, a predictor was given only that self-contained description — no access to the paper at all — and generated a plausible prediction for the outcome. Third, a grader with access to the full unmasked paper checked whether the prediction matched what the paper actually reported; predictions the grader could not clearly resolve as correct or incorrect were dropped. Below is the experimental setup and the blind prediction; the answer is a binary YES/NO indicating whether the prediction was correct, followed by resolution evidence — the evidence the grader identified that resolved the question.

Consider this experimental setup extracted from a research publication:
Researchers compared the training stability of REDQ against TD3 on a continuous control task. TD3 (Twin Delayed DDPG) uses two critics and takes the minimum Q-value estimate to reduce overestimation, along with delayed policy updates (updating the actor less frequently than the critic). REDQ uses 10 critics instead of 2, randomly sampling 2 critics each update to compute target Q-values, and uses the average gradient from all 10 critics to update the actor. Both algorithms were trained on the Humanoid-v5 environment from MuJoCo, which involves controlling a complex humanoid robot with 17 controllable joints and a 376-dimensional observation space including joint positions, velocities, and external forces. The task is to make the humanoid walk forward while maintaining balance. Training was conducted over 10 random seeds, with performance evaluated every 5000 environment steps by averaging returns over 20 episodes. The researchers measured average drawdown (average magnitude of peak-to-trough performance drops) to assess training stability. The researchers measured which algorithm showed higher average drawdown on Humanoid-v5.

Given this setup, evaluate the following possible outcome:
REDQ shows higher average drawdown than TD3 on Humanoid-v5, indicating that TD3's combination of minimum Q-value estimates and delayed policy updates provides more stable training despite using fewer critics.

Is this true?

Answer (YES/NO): YES